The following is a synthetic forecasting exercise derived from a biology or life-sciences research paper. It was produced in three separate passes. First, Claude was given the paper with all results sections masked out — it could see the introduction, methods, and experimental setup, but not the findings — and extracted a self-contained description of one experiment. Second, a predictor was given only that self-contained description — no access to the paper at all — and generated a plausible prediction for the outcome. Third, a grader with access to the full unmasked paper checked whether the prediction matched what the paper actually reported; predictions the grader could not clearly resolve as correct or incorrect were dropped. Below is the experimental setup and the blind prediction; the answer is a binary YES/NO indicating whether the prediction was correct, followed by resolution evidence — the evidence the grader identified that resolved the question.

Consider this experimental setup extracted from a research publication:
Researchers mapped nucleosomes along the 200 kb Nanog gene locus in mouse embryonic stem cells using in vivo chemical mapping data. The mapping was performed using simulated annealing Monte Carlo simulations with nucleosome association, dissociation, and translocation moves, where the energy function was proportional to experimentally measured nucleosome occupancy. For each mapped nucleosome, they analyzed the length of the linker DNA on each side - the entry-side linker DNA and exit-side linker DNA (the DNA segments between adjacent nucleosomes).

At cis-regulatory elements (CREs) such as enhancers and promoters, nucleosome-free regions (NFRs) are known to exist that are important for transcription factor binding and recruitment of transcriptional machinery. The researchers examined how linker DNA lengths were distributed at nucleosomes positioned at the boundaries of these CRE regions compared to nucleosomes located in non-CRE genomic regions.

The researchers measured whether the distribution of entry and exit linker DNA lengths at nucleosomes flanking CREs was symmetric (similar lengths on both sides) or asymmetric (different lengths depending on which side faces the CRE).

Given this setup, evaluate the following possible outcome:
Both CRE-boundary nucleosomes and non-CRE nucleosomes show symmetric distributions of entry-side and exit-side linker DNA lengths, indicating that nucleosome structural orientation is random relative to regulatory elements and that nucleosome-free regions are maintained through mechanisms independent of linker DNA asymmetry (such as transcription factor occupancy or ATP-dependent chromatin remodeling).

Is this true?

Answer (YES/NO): NO